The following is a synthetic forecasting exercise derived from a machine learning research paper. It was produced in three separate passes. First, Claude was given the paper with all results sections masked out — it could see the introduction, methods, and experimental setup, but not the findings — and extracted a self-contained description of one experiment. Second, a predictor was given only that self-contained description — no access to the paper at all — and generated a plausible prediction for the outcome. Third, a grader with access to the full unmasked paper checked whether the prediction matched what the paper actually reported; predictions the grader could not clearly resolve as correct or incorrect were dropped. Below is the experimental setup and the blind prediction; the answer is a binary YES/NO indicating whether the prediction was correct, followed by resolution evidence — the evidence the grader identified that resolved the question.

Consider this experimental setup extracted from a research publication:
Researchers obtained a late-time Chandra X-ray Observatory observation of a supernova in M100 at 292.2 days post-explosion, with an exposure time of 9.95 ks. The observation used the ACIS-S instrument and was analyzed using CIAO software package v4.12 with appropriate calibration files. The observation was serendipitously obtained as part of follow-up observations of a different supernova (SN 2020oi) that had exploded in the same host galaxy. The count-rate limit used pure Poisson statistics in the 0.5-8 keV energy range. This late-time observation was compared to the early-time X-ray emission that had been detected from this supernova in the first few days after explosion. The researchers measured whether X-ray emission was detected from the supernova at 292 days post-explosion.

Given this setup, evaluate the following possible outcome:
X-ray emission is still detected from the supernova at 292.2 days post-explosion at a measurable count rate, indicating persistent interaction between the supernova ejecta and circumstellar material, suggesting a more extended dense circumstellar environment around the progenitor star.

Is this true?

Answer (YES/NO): NO